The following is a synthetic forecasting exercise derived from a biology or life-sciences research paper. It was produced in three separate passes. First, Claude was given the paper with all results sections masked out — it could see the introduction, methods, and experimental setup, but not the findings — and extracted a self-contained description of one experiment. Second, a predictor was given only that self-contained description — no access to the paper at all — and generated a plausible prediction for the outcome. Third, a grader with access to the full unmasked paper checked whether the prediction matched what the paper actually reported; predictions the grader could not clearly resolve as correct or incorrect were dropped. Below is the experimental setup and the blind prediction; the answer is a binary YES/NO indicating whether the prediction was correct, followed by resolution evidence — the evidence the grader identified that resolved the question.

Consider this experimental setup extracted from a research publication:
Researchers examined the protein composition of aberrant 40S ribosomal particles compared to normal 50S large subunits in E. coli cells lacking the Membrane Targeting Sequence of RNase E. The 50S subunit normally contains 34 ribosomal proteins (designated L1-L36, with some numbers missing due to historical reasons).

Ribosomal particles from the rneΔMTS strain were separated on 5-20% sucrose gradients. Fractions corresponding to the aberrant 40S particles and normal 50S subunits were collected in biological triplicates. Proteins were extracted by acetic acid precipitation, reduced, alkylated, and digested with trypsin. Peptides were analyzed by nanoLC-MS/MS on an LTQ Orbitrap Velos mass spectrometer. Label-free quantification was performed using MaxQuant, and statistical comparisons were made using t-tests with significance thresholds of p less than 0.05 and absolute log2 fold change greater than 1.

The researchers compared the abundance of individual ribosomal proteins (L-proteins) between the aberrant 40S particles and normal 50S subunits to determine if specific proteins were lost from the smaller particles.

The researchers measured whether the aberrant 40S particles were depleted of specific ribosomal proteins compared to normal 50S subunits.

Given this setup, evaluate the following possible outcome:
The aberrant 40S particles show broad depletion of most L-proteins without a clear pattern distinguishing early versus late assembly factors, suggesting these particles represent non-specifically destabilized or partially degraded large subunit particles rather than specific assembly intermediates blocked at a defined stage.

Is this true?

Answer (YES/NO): YES